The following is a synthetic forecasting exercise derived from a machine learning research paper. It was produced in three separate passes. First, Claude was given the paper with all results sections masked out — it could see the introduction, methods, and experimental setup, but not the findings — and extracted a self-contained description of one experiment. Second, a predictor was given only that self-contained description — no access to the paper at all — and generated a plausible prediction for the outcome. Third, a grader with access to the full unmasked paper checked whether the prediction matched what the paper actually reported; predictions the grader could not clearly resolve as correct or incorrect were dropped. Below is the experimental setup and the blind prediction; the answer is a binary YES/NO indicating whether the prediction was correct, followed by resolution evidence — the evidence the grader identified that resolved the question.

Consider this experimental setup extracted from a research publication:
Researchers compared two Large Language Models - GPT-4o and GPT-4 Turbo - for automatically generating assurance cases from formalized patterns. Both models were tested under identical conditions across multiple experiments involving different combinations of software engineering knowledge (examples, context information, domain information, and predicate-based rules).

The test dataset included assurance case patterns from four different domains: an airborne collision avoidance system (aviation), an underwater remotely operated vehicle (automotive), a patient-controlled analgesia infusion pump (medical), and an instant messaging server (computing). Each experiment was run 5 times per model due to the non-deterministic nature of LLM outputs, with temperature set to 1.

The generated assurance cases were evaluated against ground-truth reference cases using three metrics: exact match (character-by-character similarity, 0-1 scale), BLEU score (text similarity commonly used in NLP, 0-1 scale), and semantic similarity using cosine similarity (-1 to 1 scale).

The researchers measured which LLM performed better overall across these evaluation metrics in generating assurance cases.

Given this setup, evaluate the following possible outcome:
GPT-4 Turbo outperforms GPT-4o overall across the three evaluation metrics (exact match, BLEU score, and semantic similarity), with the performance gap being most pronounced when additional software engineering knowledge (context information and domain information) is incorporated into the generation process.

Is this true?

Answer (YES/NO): NO